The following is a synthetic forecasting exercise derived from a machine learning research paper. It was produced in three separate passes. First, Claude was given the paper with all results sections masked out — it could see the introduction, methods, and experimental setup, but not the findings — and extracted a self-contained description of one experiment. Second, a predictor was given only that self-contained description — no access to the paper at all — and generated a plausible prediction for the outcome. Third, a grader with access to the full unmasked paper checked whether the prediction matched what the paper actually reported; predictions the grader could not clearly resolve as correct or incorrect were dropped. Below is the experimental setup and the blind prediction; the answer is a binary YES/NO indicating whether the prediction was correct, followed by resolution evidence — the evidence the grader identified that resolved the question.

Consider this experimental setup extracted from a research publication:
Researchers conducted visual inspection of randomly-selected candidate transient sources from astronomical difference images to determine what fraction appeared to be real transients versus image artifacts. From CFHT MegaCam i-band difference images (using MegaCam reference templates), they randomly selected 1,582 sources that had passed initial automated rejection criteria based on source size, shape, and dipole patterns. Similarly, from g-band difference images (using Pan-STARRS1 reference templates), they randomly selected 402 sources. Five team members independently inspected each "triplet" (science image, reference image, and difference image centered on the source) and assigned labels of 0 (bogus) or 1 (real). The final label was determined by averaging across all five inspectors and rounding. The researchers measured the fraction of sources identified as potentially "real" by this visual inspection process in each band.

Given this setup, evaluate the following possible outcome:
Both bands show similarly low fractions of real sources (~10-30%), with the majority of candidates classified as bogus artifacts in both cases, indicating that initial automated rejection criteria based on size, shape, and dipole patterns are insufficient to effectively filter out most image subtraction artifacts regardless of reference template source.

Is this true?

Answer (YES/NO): NO